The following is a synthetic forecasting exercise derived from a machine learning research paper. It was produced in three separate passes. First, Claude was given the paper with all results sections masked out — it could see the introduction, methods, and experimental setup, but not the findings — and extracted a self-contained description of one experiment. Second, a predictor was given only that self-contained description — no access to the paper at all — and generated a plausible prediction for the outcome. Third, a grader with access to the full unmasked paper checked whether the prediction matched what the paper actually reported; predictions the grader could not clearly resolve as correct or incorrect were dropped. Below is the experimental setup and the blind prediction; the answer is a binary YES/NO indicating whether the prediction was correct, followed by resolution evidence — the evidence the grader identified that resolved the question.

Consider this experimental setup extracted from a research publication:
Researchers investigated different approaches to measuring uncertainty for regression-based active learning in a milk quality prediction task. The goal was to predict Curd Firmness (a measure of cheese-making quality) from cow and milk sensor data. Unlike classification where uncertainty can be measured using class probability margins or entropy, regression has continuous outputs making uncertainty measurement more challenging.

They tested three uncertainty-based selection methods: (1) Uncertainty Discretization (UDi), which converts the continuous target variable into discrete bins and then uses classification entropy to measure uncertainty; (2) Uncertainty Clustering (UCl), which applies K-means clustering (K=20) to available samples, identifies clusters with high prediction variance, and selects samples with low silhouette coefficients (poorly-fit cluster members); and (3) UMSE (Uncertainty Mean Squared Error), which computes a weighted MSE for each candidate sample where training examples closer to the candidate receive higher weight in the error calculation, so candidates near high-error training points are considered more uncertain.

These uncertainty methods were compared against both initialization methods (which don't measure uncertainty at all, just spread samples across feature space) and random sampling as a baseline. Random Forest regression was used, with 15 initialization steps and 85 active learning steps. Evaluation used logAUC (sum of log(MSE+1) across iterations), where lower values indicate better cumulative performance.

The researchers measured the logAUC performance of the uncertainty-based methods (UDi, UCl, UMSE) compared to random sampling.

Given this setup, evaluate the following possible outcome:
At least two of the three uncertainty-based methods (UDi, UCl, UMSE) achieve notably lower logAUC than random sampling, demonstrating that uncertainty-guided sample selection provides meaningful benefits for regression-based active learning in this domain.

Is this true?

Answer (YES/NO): NO